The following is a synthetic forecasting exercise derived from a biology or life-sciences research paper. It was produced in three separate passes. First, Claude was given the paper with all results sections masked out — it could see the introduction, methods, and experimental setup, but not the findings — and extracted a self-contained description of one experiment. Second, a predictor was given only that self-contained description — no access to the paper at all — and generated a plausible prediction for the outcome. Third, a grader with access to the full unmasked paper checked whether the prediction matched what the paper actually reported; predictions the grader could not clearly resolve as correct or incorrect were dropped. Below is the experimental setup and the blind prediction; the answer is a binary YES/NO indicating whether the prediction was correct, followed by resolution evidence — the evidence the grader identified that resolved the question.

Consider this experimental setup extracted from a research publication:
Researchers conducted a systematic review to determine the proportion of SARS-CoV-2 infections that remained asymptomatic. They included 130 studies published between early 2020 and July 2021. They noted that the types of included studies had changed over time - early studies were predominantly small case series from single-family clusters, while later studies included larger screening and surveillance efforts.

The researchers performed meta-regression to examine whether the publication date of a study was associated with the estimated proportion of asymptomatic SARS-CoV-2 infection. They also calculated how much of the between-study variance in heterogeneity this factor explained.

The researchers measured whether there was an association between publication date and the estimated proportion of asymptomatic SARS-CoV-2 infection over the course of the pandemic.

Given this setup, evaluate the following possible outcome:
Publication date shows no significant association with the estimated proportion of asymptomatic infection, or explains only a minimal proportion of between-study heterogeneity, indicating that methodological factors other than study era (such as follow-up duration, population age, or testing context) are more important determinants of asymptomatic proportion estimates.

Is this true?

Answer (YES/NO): NO